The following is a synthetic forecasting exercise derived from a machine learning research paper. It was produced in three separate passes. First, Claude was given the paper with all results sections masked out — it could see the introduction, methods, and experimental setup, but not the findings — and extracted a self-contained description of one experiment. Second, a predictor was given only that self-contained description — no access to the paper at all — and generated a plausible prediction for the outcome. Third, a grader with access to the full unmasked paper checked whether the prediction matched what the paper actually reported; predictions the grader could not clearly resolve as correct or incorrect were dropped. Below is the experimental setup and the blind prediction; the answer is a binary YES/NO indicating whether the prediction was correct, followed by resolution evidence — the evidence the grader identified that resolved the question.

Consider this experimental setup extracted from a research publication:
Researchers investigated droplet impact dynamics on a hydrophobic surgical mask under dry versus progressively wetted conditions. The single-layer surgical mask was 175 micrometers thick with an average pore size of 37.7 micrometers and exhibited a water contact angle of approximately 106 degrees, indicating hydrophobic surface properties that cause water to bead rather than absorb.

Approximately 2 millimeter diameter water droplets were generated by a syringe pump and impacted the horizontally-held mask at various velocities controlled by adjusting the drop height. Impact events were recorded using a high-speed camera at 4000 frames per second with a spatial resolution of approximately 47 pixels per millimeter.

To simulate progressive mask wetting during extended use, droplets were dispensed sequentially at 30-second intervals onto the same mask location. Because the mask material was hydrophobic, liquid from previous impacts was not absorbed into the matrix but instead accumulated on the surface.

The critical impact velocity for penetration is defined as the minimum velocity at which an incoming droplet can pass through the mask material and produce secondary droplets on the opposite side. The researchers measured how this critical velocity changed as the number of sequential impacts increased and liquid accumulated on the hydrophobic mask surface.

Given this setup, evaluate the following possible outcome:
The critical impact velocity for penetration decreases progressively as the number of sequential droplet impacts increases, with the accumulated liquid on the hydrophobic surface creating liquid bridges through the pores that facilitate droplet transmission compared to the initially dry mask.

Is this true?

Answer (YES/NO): NO